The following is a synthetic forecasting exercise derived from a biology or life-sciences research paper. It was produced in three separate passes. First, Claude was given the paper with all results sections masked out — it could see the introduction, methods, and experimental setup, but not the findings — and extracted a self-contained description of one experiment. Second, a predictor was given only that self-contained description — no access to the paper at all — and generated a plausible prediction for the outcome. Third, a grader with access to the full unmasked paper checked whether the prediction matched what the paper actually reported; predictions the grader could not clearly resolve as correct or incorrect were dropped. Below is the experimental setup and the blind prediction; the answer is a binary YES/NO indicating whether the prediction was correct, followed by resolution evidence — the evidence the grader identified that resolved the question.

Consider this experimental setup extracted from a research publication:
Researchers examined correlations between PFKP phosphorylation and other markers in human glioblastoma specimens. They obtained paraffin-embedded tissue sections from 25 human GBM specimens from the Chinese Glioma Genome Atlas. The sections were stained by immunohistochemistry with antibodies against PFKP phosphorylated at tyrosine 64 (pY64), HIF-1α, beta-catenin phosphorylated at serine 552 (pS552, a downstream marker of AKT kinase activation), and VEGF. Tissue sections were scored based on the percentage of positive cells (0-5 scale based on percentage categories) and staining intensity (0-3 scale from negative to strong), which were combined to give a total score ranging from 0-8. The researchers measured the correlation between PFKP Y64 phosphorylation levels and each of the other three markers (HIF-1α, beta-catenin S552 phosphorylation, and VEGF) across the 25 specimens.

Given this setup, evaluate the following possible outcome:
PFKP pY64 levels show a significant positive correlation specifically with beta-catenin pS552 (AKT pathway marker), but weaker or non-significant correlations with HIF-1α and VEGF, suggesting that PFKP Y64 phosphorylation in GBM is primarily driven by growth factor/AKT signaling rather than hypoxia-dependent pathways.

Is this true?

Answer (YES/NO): NO